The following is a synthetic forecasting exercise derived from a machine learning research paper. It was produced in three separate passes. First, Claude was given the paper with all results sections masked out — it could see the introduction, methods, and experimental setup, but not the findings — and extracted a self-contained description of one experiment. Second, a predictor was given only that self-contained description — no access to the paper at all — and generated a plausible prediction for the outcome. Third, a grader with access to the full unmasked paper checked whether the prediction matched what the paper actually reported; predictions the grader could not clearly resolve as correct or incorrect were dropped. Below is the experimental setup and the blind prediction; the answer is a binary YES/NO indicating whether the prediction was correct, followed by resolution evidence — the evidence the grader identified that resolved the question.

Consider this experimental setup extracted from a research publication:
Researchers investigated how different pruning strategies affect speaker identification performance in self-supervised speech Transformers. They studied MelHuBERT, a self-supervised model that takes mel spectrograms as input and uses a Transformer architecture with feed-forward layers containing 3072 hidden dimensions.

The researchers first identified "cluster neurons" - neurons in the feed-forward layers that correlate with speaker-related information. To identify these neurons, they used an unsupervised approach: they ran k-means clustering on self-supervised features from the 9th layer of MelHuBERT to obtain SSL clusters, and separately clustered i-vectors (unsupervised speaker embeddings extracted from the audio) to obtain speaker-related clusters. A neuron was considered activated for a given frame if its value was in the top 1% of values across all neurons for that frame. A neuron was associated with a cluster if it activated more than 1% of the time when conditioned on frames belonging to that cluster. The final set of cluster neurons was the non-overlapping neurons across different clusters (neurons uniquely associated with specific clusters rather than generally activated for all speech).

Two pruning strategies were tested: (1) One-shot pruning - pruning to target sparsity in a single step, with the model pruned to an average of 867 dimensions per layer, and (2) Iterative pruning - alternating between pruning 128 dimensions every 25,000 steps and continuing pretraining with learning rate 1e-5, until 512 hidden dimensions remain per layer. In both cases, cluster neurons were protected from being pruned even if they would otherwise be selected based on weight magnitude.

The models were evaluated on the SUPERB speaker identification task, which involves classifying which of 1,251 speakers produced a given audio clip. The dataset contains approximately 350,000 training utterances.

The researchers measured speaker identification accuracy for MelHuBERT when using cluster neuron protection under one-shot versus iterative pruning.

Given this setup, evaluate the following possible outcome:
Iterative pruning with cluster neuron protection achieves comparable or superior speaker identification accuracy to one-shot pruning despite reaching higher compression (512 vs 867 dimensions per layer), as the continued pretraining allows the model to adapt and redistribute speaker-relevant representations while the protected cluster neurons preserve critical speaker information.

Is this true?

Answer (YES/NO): NO